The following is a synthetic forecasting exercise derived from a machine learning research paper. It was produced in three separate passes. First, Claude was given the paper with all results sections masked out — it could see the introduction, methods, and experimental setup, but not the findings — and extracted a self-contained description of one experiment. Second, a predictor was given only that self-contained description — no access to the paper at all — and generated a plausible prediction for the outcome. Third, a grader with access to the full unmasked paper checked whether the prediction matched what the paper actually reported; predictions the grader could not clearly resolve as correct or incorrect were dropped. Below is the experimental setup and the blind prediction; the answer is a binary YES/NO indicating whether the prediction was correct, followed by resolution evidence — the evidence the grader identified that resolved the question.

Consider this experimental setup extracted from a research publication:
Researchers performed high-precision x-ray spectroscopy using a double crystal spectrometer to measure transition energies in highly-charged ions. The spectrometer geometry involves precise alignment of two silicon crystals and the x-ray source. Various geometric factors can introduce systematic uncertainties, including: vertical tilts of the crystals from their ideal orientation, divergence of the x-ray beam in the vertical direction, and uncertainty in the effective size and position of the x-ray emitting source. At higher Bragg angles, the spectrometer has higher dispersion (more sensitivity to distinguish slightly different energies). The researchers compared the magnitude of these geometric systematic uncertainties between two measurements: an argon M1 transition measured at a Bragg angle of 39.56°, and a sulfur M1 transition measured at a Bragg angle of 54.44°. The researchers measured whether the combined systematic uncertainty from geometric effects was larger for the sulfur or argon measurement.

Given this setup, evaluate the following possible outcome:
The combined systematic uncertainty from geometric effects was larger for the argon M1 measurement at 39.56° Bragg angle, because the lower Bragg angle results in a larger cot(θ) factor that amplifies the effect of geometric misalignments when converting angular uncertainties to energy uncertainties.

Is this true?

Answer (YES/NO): NO